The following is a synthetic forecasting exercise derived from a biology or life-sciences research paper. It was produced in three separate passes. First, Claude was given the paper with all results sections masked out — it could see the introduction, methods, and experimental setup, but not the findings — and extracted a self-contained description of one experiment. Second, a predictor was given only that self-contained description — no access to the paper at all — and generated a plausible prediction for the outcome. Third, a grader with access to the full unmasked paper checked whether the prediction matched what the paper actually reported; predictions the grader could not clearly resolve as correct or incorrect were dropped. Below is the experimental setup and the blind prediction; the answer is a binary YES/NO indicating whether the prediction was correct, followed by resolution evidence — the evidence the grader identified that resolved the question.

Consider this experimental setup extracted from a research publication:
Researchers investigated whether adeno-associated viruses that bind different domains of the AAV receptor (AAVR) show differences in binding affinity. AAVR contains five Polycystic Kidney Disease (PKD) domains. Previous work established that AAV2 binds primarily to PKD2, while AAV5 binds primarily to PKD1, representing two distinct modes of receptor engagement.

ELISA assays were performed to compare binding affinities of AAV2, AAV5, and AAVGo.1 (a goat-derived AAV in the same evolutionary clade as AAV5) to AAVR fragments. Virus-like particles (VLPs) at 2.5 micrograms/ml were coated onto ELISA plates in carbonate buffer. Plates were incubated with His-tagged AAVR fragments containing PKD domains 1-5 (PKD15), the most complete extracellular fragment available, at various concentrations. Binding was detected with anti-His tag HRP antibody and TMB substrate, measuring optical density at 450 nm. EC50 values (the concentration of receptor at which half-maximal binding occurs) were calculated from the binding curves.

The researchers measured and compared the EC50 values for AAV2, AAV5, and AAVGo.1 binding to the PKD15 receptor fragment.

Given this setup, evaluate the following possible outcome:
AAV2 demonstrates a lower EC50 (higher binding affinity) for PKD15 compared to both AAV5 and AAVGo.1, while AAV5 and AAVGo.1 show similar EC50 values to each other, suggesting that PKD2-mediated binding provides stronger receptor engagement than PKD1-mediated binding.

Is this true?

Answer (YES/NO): NO